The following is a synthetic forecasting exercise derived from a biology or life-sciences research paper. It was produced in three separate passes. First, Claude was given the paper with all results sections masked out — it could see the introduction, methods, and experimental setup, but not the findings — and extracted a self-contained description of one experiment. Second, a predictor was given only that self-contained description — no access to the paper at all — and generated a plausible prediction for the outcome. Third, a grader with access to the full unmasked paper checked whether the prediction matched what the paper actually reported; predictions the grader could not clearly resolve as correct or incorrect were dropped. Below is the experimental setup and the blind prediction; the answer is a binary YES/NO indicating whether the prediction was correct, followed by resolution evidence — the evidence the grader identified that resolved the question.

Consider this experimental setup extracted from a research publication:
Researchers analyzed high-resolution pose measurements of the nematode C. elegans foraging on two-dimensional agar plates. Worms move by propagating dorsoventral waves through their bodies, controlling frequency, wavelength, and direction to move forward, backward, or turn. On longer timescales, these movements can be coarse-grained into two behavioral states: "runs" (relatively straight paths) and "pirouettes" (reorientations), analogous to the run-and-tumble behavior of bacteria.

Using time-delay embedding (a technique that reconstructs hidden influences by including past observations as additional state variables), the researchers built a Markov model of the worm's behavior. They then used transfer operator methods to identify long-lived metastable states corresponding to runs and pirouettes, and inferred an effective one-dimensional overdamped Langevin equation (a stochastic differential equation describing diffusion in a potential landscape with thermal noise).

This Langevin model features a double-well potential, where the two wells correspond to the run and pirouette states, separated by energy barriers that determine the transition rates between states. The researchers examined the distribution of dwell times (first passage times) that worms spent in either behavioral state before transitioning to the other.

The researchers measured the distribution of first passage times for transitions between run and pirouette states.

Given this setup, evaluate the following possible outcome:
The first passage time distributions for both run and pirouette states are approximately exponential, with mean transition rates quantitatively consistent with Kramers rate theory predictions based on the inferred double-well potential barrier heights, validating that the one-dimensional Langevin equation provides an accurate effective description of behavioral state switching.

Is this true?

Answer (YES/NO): NO